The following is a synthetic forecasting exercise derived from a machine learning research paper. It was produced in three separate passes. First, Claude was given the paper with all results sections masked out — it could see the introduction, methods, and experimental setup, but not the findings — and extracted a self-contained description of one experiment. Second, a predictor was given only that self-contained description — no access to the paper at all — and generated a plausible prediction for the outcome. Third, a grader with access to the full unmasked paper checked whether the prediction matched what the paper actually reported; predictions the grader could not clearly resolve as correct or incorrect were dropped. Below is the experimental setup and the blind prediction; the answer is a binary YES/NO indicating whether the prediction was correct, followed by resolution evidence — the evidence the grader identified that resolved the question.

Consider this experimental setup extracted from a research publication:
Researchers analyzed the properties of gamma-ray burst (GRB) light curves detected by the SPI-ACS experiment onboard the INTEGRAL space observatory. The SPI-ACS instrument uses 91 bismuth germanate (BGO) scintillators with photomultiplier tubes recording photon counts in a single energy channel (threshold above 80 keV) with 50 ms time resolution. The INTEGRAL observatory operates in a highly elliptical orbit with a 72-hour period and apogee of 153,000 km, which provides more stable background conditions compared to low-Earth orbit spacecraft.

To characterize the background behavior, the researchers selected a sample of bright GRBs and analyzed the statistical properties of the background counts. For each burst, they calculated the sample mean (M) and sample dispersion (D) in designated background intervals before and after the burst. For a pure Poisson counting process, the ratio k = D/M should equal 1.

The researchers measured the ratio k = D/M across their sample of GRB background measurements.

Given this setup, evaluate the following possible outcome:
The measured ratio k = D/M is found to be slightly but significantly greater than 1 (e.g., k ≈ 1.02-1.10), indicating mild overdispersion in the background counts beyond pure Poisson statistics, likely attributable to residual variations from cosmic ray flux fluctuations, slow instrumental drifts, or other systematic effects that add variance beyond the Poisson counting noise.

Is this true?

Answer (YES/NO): NO